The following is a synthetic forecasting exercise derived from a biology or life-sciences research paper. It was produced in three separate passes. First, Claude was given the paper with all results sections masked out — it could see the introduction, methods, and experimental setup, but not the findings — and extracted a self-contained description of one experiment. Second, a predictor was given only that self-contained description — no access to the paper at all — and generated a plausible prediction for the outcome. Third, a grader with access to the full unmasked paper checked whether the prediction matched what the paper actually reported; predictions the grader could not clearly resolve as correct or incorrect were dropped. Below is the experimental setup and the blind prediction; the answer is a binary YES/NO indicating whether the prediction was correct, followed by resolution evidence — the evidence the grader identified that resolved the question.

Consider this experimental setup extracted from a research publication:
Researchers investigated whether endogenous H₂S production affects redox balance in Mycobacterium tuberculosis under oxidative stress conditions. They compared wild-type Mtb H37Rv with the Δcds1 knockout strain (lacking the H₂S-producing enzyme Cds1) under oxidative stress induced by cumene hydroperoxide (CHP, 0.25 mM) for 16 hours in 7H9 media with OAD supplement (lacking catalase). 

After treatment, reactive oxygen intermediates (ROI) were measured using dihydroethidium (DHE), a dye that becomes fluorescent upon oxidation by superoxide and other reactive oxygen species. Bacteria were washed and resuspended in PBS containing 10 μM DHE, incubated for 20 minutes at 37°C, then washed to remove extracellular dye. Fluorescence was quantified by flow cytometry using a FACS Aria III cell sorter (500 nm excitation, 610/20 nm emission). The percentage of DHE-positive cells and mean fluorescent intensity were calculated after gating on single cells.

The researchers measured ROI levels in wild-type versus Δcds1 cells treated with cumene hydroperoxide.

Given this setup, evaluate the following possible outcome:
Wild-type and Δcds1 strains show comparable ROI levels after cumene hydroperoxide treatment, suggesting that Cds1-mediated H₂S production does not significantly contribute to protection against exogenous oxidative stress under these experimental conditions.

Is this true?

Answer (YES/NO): NO